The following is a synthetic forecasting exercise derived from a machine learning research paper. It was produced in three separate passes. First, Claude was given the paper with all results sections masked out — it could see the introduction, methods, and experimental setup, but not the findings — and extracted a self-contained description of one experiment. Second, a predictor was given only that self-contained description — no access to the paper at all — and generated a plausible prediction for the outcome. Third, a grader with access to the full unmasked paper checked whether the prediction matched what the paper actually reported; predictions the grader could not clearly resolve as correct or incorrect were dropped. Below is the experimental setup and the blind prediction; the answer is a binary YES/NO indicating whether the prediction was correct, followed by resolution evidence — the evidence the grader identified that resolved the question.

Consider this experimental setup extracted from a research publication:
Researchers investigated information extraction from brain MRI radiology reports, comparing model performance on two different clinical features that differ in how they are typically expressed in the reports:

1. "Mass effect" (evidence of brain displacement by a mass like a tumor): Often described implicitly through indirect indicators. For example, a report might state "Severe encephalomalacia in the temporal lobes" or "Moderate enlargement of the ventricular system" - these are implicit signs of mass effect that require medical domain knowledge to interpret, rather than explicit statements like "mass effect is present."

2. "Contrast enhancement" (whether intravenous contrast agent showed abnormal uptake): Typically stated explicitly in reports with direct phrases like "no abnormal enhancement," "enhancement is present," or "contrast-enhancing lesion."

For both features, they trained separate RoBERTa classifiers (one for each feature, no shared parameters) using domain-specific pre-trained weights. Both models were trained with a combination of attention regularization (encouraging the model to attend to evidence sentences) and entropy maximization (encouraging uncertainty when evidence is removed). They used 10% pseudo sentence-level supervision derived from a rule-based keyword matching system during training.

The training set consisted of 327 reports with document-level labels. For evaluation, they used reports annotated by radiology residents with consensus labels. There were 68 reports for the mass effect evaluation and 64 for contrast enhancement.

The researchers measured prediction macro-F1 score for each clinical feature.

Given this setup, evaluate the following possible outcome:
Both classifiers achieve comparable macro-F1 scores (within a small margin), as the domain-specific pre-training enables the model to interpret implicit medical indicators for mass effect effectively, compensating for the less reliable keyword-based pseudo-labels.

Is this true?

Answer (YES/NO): NO